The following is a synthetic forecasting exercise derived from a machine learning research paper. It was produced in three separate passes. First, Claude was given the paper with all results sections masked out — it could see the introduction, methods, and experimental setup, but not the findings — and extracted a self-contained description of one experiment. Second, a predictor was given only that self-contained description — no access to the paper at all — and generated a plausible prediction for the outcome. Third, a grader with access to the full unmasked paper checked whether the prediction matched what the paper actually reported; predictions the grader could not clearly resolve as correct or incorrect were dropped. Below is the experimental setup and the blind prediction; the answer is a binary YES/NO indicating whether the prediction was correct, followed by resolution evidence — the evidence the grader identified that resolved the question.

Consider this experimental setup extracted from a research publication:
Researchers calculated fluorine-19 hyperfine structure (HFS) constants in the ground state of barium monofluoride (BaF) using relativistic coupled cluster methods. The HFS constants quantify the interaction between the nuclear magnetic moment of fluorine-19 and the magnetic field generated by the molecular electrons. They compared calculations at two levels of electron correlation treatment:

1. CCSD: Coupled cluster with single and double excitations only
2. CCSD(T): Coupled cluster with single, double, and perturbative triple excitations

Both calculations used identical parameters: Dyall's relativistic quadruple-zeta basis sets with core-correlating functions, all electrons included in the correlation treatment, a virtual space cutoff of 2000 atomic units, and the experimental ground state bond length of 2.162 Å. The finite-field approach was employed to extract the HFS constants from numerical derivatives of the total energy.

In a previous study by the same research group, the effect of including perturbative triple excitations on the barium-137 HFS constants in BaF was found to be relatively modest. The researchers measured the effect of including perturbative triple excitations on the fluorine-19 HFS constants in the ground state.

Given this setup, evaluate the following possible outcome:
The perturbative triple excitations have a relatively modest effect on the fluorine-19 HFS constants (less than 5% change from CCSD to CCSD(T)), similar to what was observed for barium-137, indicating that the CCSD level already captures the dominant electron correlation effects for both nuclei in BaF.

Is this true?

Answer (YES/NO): NO